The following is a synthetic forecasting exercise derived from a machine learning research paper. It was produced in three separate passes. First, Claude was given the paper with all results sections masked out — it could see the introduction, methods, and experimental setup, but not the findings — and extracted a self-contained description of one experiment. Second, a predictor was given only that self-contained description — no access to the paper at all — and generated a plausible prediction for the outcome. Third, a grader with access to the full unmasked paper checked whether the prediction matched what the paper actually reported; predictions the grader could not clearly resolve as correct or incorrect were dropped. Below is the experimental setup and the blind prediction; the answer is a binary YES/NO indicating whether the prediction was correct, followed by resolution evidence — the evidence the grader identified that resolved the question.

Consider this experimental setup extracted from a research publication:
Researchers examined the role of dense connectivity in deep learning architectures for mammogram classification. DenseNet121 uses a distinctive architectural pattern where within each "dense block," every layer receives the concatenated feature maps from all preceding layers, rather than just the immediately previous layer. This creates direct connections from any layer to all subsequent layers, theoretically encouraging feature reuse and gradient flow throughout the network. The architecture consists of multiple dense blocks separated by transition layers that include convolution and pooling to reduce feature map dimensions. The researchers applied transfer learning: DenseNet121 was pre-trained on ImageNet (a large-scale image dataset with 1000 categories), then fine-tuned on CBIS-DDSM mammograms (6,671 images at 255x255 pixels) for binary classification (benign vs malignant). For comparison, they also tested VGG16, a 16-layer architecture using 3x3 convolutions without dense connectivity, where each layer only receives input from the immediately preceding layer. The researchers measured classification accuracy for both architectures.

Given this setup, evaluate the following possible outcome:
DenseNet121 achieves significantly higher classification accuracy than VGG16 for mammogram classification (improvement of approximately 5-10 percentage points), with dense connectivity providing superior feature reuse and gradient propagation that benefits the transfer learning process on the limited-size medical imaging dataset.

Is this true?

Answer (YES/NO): YES